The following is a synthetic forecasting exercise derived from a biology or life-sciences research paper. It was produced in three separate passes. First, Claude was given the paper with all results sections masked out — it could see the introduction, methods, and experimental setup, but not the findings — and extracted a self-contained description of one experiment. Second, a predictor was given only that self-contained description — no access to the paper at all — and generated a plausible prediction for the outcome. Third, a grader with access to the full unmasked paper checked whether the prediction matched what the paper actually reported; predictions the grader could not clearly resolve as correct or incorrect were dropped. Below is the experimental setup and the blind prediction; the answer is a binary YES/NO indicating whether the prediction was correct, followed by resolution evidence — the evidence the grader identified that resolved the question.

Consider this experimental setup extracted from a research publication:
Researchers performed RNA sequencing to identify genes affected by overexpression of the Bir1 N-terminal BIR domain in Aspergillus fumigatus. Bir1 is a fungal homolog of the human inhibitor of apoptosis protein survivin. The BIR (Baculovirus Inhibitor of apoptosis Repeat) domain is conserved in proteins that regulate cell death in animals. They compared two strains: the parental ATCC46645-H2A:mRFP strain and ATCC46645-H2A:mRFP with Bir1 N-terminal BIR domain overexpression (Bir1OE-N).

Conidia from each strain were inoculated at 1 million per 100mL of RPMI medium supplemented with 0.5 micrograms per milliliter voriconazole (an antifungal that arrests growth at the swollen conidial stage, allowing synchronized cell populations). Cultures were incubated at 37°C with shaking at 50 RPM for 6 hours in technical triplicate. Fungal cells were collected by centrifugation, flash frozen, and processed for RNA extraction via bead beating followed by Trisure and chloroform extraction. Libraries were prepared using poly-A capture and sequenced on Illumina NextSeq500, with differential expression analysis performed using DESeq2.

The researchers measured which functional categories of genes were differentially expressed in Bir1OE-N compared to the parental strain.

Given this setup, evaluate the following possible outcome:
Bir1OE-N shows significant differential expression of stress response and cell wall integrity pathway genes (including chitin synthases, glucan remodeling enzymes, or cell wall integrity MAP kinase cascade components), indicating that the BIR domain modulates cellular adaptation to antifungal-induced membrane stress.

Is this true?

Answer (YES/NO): NO